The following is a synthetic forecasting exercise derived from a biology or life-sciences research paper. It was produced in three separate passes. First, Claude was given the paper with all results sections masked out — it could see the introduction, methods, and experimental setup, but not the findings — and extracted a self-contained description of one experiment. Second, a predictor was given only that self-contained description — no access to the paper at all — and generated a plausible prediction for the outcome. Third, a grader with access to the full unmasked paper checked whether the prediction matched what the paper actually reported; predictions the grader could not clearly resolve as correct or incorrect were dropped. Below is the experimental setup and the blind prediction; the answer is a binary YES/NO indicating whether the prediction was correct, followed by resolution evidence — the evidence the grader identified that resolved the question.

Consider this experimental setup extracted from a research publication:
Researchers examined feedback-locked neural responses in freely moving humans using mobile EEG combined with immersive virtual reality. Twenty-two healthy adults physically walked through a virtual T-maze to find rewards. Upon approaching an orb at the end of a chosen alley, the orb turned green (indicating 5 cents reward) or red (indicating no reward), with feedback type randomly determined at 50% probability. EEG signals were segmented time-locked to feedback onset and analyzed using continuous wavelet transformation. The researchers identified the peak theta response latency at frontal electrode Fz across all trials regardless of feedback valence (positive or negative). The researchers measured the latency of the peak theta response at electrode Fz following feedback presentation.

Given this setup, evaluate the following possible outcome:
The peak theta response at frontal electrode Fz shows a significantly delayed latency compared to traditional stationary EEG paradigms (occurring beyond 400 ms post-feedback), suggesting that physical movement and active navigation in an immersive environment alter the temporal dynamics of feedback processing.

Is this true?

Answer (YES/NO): NO